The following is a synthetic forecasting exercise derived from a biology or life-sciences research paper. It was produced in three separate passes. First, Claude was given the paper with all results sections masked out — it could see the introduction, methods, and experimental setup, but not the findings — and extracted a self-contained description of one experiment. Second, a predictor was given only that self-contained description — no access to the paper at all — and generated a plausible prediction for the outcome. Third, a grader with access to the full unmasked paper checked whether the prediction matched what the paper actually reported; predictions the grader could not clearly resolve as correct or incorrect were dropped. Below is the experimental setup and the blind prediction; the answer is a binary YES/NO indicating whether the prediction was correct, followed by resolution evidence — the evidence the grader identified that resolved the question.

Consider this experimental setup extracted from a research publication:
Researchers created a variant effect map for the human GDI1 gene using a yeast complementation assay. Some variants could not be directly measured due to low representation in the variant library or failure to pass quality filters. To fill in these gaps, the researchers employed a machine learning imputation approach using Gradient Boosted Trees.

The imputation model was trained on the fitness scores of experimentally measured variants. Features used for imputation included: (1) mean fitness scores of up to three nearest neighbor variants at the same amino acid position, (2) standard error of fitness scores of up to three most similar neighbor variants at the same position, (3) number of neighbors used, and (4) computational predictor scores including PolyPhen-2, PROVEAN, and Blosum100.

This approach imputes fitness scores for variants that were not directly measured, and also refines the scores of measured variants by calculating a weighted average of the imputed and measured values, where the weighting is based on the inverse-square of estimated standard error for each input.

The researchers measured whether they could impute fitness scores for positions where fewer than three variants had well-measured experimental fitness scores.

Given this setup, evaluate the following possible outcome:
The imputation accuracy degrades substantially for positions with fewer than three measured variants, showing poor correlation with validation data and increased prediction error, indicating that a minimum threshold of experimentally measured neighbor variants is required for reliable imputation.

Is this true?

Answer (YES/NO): NO